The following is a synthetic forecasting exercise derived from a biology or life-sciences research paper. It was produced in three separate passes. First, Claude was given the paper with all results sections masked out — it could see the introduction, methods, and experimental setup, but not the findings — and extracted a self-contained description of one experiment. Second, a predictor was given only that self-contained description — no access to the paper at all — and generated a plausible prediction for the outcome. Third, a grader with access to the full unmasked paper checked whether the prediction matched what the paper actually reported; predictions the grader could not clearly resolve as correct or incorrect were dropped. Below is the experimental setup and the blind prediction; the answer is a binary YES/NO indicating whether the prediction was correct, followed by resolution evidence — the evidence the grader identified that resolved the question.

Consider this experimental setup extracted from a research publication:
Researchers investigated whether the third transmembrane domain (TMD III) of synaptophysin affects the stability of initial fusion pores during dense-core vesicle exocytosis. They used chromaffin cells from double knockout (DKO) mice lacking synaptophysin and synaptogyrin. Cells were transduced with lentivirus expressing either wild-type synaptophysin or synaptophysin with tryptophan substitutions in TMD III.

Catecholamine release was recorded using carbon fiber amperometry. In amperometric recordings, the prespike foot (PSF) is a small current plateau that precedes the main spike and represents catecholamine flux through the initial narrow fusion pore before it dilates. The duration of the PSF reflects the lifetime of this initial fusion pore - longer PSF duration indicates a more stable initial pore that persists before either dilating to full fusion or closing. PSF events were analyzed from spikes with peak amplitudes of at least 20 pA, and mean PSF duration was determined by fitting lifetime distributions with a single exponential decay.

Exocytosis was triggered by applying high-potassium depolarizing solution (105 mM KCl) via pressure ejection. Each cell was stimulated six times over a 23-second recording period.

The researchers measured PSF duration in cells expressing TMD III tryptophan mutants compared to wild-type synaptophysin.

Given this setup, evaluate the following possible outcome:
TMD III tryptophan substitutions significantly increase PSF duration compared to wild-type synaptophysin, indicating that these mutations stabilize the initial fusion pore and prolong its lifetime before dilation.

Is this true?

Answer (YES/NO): NO